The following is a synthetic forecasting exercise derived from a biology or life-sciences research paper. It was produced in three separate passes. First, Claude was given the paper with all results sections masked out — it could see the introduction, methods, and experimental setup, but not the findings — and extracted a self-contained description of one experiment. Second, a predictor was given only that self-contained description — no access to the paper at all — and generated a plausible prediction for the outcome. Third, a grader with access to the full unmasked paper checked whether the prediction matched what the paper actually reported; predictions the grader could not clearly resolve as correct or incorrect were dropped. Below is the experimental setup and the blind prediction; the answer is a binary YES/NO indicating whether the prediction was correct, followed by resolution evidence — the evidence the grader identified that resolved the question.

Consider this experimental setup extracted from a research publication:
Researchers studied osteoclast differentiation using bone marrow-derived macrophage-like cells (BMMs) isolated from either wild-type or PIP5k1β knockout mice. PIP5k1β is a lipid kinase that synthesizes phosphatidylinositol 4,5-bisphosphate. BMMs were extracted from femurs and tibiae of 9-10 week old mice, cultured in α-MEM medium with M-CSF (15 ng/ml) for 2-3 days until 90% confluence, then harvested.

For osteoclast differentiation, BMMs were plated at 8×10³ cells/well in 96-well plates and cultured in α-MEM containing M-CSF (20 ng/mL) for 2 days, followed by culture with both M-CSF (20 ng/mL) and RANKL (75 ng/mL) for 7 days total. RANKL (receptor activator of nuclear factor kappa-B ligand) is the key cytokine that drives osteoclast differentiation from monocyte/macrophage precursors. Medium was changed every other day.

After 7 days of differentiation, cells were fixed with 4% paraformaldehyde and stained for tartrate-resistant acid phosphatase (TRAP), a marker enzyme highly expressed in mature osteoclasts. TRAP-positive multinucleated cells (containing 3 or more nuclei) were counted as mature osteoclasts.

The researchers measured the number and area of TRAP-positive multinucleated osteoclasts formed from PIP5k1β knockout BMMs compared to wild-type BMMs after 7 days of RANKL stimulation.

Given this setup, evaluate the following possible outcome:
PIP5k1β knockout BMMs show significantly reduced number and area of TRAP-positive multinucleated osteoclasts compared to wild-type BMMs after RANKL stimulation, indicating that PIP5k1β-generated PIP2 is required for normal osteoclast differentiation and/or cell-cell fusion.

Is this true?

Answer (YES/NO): NO